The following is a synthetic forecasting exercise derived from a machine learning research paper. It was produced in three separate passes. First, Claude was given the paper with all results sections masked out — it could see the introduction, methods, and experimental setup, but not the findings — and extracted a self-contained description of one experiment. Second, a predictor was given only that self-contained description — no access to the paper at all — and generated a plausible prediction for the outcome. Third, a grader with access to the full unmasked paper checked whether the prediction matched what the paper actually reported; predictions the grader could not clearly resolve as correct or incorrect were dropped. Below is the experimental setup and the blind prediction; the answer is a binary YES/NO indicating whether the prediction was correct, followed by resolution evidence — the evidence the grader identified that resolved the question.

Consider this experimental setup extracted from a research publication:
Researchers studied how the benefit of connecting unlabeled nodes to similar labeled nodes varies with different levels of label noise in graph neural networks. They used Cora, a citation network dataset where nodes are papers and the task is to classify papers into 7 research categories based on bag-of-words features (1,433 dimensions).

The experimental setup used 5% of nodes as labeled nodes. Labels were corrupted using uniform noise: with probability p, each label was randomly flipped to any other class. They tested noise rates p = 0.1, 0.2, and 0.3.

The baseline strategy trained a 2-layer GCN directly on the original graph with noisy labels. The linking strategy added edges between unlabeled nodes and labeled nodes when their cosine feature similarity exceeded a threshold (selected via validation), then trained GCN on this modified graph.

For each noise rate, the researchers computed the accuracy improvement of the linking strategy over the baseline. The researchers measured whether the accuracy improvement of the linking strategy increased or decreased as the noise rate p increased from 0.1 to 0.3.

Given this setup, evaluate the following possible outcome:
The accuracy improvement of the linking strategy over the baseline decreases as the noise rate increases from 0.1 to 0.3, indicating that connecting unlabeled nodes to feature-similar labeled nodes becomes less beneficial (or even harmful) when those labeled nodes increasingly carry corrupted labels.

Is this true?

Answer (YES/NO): NO